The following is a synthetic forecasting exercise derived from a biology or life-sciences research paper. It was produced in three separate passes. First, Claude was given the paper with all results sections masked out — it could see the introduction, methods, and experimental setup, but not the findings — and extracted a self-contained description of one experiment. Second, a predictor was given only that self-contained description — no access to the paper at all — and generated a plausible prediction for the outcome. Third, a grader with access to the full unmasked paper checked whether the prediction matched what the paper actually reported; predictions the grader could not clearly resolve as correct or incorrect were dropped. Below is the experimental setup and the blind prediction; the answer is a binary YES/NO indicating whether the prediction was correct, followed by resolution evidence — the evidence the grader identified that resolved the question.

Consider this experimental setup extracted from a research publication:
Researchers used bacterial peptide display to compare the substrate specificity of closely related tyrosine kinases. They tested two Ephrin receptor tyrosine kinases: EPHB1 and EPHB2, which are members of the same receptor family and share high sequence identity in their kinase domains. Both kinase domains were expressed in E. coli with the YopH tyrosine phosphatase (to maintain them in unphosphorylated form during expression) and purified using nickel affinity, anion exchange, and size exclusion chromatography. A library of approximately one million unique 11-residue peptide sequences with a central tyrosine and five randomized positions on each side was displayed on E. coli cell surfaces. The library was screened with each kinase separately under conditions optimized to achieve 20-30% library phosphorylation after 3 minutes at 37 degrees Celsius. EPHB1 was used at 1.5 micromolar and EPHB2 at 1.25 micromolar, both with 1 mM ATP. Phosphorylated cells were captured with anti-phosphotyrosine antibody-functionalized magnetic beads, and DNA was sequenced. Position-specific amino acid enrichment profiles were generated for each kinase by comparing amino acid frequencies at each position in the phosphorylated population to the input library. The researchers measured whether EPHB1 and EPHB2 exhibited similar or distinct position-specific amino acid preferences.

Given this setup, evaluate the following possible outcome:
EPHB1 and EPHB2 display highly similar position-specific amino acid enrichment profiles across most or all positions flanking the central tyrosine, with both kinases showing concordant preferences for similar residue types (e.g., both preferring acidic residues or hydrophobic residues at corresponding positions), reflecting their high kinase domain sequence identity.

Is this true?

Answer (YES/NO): YES